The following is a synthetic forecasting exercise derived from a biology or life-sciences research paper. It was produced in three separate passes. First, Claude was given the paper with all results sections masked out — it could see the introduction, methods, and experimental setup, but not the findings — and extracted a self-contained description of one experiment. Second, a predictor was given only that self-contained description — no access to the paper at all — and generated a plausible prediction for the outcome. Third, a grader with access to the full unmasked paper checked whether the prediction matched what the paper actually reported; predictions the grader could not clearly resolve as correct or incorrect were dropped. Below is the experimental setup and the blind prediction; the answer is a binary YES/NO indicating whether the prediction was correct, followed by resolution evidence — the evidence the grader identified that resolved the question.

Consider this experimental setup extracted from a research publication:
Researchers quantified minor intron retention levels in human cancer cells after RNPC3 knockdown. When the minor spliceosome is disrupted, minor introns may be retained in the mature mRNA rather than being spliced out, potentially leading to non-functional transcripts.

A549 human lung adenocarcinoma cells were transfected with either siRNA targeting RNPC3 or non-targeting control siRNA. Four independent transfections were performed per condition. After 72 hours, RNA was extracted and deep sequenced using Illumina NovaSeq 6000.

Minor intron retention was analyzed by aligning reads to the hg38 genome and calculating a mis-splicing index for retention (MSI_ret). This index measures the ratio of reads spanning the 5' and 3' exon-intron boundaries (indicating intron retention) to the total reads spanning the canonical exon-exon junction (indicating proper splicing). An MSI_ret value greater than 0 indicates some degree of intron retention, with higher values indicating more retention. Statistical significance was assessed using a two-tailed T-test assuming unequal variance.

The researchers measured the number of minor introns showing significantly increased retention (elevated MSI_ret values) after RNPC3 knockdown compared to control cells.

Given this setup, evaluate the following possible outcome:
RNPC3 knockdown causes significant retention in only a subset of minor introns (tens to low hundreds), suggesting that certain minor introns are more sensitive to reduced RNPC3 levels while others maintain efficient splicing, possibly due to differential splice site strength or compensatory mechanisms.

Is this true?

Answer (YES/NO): YES